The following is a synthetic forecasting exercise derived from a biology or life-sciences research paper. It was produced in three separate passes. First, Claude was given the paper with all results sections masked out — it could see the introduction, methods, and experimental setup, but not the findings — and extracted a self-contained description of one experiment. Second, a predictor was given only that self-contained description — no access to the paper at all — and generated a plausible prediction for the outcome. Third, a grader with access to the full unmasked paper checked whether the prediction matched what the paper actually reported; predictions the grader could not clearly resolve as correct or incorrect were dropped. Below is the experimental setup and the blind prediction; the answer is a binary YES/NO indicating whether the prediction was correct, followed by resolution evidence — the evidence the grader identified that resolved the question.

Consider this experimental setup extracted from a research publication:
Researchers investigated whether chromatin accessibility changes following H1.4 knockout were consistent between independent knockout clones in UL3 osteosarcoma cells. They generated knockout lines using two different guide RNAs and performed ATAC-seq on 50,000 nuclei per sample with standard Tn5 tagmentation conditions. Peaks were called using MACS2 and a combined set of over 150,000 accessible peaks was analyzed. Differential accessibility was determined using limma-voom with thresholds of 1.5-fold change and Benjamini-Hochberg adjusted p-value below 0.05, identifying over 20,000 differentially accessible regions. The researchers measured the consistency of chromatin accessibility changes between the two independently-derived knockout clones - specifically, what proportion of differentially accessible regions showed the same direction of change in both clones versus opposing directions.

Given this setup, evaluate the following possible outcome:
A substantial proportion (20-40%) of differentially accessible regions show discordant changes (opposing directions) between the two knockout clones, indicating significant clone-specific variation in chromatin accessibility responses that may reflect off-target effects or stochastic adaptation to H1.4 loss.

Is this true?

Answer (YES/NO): NO